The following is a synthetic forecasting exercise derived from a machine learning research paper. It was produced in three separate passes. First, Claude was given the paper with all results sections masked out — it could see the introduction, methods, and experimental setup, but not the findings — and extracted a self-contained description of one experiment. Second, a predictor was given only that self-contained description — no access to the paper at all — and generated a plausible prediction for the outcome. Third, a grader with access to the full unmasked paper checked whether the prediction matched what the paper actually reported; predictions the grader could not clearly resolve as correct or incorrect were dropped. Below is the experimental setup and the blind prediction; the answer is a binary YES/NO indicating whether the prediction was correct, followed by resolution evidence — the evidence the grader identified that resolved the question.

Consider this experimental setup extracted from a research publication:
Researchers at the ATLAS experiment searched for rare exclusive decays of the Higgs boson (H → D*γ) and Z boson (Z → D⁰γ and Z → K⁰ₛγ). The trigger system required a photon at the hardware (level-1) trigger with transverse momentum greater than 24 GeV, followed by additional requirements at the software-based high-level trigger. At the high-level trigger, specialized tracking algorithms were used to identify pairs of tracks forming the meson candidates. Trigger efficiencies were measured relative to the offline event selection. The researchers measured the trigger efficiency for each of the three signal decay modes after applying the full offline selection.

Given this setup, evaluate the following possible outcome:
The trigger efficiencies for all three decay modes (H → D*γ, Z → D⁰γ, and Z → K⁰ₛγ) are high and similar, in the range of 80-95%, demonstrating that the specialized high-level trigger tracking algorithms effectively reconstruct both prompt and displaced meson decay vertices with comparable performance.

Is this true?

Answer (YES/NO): NO